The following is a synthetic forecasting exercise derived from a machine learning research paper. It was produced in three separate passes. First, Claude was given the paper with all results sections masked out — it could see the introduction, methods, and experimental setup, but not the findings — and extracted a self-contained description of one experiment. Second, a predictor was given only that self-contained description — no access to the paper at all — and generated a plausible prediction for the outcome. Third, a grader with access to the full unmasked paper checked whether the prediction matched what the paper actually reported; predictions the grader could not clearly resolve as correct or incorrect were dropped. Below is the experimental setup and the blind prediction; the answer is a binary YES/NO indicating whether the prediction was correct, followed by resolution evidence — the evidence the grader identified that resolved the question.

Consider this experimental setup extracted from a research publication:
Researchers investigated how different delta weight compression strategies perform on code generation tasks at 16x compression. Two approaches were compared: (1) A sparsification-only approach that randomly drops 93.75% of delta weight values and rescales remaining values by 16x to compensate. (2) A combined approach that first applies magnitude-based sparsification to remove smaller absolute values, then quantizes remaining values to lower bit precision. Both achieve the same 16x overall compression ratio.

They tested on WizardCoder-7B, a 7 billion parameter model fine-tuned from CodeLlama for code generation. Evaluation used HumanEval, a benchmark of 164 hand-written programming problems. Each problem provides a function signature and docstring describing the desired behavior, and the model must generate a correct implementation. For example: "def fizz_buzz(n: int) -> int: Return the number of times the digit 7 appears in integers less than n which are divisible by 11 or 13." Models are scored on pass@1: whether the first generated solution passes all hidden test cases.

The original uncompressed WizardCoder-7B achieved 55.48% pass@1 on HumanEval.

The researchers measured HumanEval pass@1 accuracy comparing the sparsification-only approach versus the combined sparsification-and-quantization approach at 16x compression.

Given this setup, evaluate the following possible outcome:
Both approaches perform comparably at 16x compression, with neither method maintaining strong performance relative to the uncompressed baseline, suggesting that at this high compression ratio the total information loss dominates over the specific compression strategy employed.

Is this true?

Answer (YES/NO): NO